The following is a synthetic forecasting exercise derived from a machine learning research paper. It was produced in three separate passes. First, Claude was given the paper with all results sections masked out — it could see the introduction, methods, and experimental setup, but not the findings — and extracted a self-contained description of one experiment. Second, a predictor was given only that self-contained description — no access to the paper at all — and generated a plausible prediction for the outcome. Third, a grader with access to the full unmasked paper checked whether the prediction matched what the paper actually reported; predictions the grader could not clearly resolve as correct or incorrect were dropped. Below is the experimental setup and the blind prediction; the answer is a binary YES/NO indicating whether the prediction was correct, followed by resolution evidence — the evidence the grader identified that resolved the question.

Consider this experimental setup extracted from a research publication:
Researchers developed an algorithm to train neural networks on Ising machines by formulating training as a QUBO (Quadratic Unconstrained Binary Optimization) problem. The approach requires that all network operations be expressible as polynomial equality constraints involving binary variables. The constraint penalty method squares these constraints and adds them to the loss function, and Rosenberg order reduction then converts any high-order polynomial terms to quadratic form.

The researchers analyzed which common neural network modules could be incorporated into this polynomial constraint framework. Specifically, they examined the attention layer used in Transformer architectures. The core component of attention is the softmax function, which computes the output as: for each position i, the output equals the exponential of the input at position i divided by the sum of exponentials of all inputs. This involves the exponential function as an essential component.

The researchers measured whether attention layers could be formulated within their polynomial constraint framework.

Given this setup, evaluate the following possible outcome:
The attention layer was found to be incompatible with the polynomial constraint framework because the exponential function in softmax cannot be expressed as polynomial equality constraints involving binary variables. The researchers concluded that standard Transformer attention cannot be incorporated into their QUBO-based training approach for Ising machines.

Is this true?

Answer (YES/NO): YES